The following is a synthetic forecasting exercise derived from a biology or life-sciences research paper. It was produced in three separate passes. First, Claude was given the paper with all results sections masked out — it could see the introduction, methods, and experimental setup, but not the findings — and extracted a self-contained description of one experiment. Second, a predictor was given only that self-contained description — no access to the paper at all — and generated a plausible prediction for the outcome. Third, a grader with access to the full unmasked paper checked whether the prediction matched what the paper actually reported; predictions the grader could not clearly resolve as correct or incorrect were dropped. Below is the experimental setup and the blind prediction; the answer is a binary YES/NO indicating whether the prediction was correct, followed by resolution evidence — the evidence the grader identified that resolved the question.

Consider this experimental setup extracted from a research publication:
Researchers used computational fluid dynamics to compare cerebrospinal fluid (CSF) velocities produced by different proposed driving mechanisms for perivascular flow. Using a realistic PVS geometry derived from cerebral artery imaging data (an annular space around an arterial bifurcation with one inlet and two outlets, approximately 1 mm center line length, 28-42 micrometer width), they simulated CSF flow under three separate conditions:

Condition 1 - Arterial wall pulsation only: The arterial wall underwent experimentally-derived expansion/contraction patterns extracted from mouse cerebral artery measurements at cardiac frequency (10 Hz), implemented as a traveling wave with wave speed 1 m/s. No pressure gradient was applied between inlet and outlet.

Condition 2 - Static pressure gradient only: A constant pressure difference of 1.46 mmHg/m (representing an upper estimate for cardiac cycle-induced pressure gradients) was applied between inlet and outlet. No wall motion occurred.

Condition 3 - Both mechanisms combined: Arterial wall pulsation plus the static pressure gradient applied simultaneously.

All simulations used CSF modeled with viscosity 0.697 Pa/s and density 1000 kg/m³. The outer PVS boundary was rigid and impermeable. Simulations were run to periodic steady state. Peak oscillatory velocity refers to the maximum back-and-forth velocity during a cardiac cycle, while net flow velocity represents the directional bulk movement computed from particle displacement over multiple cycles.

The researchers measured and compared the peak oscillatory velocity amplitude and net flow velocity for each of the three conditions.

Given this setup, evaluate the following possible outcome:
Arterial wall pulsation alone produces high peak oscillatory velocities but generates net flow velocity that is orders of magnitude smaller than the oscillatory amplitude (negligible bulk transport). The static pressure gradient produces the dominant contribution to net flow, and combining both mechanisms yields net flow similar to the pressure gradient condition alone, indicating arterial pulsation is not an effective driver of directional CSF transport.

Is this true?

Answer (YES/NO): YES